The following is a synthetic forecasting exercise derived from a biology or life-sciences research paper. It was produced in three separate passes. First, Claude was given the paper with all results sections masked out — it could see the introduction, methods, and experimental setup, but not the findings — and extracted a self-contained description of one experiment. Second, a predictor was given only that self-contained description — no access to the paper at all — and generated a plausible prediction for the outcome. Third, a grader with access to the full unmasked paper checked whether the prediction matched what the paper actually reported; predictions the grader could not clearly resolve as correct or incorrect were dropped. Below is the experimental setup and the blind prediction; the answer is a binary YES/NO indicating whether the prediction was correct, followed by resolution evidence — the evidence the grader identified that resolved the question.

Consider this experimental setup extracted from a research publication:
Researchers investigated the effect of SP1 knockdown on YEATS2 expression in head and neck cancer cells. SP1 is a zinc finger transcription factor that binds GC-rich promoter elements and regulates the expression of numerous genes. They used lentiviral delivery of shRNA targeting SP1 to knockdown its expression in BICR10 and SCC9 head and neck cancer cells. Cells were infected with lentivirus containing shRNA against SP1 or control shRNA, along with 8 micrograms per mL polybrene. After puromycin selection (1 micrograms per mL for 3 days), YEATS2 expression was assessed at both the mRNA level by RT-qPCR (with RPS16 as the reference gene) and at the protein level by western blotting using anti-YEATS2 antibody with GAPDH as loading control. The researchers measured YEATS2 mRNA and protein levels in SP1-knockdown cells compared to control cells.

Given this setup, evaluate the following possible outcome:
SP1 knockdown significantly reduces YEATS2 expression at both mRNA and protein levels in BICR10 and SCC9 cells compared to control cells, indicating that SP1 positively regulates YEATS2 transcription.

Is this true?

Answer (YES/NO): YES